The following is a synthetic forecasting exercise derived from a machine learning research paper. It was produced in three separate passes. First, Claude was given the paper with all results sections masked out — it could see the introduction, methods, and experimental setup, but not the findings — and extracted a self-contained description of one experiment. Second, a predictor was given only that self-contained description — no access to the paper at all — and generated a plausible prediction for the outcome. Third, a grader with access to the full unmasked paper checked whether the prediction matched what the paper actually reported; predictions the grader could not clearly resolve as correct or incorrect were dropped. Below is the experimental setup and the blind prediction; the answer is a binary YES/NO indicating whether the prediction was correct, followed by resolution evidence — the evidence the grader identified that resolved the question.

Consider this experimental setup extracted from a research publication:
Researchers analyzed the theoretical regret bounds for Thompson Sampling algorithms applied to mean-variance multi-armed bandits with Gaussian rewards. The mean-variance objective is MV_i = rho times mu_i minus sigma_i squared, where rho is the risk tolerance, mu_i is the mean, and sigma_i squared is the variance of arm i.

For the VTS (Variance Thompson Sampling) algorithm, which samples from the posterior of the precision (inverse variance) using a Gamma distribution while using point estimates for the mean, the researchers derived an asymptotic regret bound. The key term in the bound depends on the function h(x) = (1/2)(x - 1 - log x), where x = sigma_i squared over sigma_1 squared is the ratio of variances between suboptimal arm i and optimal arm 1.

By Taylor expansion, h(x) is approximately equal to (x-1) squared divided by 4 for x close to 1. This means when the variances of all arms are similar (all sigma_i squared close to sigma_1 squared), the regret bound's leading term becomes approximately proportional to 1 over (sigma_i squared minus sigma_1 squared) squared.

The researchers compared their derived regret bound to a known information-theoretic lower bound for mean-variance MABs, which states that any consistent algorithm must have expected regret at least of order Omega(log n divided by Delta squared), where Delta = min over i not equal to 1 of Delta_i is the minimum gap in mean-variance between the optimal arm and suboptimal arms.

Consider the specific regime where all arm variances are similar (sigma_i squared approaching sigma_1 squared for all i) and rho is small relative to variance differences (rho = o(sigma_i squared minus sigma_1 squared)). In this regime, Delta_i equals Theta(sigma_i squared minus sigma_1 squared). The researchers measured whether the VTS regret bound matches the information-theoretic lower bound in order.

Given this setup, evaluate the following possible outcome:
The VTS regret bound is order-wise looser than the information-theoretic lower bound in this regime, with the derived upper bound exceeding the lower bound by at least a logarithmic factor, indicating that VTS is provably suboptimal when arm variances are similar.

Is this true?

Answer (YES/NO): NO